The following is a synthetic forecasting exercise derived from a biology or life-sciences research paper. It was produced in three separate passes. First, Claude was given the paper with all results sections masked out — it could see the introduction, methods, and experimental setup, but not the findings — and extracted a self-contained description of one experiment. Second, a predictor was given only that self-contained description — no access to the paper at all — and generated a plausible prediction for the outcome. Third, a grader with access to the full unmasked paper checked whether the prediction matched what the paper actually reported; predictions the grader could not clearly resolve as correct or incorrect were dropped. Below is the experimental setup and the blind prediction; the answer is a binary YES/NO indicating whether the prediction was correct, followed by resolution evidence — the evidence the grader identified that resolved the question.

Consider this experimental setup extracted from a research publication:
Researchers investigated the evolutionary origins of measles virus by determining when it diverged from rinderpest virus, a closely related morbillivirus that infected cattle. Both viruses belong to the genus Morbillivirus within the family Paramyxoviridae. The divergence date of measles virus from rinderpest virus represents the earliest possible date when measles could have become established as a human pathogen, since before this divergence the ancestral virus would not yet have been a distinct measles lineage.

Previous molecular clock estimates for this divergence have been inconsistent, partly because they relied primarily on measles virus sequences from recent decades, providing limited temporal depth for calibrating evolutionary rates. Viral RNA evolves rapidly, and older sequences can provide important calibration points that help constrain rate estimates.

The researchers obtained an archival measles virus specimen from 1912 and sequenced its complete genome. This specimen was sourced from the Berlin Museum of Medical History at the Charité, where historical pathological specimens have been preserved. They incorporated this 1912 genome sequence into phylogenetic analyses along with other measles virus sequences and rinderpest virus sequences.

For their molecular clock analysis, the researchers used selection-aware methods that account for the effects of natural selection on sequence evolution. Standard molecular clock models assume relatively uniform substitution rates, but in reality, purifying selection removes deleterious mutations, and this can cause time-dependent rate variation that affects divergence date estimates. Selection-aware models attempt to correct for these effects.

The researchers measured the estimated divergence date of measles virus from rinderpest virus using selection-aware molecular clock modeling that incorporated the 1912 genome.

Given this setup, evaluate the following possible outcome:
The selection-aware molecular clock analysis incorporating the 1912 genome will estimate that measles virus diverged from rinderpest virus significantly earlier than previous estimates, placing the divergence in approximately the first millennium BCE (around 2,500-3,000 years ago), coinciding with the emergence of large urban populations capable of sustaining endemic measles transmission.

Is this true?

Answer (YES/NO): NO